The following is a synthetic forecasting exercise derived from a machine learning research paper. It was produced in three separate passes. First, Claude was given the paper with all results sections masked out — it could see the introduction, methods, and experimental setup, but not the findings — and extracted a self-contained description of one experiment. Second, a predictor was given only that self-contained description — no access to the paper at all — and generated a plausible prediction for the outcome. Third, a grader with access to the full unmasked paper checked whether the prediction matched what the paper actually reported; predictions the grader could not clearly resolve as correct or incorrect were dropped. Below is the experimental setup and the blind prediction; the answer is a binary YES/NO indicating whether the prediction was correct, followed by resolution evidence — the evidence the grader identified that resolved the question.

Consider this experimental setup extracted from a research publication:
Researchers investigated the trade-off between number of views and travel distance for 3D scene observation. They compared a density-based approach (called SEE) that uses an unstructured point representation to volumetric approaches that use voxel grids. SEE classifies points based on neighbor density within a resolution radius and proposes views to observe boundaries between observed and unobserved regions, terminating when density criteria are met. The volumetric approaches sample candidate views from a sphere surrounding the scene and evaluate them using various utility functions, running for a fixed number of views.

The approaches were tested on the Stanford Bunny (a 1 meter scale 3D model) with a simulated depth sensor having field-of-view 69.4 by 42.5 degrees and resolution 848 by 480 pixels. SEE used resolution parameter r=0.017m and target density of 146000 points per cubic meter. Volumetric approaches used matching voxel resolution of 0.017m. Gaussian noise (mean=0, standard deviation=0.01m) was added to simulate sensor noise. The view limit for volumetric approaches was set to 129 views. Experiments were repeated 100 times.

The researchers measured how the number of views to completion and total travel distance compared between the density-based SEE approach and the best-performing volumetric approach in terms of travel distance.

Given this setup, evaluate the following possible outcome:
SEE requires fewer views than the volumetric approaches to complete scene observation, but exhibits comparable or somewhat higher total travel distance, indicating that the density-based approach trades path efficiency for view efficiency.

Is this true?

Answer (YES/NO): YES